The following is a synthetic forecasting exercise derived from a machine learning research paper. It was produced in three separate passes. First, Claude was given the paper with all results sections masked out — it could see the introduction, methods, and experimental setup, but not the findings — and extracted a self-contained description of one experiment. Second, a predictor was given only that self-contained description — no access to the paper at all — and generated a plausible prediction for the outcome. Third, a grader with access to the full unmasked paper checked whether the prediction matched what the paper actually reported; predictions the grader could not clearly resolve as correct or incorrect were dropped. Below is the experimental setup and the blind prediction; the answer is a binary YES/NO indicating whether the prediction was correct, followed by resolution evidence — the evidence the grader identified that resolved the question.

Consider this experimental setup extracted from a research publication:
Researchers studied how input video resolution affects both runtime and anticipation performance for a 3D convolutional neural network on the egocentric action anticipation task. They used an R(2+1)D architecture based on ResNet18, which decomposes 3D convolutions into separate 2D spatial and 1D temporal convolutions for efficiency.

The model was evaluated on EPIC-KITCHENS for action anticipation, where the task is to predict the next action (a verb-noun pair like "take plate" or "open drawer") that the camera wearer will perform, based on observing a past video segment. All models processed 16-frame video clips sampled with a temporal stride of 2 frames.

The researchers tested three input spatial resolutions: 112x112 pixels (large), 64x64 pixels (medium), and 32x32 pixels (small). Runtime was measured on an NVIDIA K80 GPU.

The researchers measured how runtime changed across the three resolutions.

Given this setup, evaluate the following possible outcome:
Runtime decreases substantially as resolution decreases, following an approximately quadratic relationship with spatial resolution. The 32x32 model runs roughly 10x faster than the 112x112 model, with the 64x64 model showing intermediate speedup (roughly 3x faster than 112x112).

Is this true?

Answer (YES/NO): NO